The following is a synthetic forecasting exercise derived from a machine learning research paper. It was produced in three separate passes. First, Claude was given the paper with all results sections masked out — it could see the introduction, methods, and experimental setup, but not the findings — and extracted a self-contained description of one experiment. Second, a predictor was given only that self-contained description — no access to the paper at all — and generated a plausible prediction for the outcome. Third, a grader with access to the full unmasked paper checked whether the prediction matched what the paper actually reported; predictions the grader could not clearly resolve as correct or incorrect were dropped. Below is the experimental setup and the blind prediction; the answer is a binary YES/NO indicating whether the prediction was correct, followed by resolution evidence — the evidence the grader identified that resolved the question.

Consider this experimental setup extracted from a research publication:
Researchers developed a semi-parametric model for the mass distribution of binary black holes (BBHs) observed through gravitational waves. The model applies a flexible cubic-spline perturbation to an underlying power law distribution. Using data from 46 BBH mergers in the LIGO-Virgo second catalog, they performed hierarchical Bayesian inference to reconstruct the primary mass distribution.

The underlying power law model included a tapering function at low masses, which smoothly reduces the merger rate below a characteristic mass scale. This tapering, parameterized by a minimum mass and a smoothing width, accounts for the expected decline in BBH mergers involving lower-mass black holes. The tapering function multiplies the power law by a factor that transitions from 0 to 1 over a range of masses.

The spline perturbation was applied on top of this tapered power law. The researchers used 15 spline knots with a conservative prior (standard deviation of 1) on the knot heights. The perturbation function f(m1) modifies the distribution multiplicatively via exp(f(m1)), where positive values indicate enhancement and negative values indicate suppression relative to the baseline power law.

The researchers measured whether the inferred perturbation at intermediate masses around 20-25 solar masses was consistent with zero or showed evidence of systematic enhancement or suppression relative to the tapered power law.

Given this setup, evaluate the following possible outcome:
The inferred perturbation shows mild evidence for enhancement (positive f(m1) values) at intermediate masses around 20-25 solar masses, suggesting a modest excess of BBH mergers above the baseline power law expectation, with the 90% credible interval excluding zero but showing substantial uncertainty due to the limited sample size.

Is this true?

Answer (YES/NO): NO